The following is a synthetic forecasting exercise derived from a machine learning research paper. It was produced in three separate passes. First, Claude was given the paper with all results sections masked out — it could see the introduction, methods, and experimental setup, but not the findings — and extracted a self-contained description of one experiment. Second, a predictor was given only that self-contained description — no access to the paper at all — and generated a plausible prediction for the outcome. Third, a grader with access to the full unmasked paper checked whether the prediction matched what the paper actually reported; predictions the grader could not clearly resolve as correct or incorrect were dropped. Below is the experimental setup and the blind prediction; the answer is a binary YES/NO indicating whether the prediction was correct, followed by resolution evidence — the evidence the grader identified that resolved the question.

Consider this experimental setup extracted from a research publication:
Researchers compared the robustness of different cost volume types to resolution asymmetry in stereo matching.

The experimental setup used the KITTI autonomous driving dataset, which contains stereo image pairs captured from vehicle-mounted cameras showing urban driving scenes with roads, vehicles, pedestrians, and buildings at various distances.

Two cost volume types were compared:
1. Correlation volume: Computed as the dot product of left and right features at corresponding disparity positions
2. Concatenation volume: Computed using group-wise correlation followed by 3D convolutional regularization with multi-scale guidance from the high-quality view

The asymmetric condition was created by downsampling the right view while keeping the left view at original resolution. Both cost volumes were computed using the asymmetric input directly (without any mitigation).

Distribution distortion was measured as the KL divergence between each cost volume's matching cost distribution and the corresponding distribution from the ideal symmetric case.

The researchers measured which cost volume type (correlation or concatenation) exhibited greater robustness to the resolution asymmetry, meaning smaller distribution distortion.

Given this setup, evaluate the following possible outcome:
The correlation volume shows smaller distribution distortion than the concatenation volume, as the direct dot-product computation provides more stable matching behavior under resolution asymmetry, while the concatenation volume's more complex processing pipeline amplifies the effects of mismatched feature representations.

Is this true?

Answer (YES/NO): NO